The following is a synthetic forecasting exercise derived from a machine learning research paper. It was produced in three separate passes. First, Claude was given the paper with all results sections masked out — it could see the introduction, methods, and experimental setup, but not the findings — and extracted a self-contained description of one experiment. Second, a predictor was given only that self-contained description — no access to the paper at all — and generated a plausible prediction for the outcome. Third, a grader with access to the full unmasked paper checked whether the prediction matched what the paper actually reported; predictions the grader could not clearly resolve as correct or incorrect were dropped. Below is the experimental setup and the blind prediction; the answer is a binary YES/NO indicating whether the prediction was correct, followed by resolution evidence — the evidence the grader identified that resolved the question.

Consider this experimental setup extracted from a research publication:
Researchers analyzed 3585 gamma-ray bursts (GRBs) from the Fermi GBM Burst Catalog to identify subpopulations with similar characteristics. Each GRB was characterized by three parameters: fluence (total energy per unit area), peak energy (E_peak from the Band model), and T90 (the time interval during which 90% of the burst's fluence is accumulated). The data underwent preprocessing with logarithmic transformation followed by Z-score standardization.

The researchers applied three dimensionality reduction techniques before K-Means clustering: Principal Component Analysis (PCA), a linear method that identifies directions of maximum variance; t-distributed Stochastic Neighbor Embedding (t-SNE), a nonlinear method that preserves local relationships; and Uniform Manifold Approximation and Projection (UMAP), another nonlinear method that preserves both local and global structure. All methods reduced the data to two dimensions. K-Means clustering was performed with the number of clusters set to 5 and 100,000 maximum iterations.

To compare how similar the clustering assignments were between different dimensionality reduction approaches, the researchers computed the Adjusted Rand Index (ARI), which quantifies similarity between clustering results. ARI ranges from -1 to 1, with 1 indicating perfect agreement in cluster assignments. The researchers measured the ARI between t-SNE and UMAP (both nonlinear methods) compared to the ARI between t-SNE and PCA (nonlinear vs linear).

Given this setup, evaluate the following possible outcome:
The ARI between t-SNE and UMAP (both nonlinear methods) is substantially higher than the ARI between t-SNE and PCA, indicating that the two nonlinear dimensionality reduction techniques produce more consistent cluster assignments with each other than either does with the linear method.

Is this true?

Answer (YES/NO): YES